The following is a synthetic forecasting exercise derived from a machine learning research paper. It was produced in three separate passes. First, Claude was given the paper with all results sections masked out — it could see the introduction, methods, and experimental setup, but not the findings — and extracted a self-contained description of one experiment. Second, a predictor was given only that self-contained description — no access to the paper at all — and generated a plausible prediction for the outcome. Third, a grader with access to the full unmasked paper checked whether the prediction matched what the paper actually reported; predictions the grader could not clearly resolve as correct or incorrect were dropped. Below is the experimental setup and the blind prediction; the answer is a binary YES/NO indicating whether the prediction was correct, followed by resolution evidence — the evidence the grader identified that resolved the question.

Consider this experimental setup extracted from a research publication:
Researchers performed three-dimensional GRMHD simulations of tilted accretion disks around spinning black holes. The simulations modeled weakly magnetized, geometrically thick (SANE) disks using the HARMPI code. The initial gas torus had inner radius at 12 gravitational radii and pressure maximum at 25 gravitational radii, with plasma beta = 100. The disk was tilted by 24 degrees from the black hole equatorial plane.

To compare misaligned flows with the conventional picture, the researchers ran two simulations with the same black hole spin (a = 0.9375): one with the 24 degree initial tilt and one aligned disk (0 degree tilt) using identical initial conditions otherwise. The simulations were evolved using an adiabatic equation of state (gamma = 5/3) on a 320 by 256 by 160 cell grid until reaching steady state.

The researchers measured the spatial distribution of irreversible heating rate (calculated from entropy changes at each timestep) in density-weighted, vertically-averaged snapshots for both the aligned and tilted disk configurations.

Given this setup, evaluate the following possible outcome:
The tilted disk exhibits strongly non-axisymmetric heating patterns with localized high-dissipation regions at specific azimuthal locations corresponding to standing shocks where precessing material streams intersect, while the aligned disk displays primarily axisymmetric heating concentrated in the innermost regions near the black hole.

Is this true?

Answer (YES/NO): YES